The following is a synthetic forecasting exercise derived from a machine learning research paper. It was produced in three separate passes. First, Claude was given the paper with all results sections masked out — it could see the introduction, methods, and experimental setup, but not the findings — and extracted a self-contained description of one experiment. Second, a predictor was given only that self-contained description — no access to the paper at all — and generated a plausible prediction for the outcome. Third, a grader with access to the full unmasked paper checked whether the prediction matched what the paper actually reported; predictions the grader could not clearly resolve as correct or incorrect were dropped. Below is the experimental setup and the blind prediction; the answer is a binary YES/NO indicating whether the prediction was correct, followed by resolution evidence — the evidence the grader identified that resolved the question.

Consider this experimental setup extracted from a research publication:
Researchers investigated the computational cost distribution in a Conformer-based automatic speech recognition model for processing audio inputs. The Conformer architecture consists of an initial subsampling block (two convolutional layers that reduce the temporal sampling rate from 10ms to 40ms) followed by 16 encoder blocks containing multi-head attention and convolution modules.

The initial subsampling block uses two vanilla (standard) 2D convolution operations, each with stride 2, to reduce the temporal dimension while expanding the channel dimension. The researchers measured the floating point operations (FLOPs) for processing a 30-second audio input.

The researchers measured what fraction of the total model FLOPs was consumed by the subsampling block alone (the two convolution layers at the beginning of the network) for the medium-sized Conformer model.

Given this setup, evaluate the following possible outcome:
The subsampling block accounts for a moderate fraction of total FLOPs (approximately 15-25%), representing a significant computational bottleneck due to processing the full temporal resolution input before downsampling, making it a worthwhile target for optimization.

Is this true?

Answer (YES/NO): NO